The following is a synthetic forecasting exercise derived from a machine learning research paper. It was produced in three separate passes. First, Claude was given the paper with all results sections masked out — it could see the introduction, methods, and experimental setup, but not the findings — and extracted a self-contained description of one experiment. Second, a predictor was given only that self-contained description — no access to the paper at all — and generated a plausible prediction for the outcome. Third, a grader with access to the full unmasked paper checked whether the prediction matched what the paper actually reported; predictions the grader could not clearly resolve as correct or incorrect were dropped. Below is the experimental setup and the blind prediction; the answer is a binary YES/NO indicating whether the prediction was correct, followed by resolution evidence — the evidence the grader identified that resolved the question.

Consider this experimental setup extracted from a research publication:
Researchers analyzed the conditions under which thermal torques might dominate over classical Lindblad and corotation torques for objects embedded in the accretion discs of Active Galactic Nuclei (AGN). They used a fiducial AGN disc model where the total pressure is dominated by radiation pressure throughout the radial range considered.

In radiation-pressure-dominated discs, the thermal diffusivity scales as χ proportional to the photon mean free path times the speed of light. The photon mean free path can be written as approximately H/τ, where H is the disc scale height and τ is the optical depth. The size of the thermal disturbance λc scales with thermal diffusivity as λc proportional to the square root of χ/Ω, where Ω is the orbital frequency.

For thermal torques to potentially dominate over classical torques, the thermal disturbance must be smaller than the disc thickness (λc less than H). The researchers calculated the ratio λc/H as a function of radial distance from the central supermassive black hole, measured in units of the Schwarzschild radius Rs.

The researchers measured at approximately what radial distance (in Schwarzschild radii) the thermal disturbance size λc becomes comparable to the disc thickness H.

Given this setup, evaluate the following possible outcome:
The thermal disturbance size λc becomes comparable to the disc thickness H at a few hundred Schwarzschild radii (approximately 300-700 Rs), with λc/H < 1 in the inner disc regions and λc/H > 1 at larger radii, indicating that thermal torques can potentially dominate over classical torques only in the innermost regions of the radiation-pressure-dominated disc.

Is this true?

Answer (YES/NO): NO